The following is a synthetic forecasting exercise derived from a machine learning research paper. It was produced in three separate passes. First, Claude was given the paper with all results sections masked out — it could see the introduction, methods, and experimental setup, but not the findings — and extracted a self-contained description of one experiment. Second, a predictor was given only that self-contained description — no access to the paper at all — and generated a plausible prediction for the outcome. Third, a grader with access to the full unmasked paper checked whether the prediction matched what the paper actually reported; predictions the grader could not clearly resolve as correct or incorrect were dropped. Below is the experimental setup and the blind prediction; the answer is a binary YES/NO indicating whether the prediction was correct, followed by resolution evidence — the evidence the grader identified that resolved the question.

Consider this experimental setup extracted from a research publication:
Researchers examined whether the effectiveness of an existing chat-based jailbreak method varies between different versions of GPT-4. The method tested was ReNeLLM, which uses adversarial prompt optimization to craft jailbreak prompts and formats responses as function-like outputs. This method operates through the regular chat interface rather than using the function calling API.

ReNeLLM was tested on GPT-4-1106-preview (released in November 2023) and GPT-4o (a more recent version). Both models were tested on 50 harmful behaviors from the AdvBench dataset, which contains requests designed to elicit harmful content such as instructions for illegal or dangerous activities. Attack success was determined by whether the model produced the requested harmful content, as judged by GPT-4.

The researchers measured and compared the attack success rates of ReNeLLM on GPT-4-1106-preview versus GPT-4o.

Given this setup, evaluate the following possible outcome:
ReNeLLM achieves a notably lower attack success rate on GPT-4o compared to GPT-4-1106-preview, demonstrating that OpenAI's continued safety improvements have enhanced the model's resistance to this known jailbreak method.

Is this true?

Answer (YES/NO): NO